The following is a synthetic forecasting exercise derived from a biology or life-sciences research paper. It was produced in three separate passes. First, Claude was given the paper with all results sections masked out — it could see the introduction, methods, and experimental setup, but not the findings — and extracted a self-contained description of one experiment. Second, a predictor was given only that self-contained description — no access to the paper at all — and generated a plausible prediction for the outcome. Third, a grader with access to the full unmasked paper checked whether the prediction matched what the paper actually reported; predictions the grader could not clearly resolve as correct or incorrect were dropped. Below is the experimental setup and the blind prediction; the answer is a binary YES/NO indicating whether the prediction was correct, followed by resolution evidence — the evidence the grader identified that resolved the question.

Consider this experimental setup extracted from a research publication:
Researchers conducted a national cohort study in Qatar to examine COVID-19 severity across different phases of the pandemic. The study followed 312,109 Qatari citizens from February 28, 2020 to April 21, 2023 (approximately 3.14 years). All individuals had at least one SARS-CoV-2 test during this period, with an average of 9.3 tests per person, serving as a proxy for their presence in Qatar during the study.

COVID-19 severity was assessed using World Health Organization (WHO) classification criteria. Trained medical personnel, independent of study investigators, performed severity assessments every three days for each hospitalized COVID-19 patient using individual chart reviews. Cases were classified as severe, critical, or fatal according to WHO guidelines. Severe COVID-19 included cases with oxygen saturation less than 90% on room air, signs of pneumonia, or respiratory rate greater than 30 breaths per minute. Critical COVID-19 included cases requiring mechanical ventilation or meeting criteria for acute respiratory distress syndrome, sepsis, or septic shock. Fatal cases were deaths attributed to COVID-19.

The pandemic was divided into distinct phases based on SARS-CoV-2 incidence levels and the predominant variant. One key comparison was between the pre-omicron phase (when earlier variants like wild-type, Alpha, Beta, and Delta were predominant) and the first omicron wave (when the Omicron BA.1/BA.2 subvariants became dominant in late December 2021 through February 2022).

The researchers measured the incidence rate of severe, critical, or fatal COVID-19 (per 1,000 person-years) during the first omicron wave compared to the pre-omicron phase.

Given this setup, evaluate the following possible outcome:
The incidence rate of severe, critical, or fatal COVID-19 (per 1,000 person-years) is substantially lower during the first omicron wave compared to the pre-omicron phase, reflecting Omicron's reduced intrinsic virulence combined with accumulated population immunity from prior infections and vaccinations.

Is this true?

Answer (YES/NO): NO